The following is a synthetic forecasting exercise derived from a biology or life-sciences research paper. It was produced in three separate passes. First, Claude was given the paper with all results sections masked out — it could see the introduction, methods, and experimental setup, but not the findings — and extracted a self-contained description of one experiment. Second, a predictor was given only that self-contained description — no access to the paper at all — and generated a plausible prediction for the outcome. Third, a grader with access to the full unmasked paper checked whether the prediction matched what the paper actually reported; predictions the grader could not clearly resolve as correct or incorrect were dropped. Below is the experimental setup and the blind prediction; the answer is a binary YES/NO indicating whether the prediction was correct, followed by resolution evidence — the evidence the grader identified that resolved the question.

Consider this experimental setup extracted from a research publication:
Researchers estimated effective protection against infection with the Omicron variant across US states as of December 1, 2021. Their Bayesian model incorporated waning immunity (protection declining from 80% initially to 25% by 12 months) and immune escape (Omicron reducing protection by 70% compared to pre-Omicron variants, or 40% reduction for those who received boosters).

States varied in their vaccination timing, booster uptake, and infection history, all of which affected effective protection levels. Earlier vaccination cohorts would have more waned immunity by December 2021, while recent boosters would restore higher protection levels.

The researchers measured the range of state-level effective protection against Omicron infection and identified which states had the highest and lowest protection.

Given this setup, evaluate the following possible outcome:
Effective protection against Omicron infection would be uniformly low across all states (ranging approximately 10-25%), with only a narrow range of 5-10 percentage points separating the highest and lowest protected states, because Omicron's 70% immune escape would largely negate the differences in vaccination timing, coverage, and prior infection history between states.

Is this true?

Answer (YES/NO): NO